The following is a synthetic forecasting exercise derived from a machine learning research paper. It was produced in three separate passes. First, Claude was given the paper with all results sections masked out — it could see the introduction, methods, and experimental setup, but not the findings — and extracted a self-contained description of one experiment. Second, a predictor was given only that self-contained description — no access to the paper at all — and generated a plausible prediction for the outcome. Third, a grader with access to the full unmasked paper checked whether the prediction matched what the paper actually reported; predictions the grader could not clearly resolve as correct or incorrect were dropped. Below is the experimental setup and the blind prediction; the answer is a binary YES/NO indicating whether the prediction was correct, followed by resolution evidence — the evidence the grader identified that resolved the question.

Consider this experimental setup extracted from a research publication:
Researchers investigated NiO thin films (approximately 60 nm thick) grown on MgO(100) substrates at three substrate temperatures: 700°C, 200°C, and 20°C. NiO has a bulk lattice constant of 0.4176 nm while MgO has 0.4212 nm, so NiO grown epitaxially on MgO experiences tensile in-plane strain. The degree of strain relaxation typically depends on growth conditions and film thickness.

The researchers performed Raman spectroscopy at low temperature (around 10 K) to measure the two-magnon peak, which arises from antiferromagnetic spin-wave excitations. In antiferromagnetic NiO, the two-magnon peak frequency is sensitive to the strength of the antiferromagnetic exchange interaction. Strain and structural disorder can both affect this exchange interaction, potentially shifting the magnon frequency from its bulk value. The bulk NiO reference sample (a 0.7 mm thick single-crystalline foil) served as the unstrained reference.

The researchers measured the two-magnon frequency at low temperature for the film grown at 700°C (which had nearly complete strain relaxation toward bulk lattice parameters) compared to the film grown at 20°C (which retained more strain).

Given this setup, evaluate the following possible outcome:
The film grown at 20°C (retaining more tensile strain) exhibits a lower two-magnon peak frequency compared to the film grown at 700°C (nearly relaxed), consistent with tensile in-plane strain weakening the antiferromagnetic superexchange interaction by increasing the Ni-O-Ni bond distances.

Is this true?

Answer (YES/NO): YES